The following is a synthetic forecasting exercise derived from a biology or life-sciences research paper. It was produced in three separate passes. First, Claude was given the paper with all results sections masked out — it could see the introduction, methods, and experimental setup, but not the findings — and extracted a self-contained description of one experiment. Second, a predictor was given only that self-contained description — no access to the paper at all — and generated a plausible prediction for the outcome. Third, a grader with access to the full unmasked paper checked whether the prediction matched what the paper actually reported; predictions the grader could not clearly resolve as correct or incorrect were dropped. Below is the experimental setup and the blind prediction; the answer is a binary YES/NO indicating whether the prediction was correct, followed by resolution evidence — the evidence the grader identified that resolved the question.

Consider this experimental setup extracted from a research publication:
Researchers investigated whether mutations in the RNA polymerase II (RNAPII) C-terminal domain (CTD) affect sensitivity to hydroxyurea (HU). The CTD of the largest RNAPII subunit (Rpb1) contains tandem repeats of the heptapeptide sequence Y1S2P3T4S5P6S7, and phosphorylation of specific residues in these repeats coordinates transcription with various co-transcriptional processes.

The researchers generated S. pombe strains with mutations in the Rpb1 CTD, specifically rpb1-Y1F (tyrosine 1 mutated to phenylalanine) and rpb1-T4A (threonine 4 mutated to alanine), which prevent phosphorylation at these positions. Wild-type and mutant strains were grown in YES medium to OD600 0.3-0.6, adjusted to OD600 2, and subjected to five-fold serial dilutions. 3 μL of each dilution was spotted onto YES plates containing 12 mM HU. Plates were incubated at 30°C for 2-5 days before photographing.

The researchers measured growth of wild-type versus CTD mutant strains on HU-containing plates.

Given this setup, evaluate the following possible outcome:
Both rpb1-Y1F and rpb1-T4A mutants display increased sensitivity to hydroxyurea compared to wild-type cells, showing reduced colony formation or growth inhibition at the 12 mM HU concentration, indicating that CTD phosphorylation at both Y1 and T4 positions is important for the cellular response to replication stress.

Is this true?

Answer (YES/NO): NO